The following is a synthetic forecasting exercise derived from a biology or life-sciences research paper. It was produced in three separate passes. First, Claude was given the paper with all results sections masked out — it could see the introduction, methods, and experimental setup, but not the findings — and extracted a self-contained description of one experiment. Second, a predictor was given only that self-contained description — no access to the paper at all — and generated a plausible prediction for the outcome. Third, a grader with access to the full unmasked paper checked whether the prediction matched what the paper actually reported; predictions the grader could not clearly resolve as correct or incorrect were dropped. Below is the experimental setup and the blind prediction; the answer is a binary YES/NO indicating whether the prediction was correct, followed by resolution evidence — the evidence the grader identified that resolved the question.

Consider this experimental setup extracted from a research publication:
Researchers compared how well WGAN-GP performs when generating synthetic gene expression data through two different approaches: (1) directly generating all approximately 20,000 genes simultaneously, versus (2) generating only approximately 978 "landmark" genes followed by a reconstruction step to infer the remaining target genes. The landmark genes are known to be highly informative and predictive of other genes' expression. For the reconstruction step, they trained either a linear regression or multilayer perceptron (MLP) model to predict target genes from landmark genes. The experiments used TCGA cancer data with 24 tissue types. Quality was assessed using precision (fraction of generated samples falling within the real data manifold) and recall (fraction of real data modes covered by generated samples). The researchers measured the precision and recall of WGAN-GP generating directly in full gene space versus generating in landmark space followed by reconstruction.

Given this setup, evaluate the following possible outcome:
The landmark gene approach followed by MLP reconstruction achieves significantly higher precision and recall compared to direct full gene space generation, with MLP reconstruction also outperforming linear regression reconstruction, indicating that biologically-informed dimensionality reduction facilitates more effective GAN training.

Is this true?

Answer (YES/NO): NO